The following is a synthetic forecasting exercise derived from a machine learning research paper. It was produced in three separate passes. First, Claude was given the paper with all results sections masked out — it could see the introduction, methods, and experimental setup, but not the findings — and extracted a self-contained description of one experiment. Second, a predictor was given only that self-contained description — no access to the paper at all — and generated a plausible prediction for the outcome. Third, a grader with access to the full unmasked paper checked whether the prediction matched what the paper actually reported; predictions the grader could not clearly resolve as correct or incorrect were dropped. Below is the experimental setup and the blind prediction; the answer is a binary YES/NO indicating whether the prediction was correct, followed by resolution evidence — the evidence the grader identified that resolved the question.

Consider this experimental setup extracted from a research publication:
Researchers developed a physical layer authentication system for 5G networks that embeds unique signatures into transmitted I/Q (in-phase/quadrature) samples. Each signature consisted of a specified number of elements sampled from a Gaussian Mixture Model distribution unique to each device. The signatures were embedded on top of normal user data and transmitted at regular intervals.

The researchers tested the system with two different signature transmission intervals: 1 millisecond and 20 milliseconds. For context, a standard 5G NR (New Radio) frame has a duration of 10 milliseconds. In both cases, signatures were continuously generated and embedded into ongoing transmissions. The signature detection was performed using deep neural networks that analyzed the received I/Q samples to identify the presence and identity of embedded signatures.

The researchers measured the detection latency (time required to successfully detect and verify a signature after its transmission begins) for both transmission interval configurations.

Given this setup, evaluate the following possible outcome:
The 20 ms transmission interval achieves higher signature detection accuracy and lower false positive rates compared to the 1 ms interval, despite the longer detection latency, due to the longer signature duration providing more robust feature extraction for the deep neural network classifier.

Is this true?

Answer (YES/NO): NO